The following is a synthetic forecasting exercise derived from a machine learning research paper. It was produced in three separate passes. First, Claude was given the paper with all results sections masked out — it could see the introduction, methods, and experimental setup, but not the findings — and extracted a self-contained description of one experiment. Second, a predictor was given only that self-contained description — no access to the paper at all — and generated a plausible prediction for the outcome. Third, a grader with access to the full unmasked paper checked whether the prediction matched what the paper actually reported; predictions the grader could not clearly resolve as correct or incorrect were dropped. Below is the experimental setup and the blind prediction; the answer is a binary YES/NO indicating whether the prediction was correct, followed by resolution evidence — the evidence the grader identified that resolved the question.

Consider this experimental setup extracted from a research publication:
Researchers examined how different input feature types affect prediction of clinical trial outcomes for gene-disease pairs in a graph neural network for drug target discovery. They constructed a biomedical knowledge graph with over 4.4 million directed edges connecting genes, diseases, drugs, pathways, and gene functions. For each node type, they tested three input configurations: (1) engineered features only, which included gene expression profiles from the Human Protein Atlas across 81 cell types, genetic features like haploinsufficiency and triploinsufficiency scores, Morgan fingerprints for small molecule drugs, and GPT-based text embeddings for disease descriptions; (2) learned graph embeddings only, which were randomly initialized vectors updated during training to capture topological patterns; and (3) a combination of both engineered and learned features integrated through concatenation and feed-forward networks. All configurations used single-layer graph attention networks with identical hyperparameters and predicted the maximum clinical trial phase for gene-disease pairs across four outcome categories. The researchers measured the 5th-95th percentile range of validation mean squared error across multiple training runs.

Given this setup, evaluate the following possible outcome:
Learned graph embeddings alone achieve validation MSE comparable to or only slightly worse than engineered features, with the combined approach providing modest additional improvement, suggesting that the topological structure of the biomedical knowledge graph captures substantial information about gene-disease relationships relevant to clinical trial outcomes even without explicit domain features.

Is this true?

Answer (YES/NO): NO